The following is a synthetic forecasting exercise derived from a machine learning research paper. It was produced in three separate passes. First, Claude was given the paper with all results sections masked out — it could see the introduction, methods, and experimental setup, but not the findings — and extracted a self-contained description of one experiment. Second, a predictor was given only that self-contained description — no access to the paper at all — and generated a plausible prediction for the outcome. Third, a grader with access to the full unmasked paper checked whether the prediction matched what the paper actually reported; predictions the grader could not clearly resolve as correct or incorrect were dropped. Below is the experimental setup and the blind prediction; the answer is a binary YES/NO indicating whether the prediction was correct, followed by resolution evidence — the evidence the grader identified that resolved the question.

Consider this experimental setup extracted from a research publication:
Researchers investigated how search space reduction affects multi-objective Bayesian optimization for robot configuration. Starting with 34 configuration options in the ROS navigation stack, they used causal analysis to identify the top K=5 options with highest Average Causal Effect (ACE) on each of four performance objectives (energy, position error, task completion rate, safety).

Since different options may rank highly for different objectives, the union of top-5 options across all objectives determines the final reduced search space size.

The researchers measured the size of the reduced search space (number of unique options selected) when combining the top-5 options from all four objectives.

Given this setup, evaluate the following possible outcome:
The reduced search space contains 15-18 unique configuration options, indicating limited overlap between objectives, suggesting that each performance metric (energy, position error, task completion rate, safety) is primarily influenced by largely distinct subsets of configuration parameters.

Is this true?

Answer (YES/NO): NO